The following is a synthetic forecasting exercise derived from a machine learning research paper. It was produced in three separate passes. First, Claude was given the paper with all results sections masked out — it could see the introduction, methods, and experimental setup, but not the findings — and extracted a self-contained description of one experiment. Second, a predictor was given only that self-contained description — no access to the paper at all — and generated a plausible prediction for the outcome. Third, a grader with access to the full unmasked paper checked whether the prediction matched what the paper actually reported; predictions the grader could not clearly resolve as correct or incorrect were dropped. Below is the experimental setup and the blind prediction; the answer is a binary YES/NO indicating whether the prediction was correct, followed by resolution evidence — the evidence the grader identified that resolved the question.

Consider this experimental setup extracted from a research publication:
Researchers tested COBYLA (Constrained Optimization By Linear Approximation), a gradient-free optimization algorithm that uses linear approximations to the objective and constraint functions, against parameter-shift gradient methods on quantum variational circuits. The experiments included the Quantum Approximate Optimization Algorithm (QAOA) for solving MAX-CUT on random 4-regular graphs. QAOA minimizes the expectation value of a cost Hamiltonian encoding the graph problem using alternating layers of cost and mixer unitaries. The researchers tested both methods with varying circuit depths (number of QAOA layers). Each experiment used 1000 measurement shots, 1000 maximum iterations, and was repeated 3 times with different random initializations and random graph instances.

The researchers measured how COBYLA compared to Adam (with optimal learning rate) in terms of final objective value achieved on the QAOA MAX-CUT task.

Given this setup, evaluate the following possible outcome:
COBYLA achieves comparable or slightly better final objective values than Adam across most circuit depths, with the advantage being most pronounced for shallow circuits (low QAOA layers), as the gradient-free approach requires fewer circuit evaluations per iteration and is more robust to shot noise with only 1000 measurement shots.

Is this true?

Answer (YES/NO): NO